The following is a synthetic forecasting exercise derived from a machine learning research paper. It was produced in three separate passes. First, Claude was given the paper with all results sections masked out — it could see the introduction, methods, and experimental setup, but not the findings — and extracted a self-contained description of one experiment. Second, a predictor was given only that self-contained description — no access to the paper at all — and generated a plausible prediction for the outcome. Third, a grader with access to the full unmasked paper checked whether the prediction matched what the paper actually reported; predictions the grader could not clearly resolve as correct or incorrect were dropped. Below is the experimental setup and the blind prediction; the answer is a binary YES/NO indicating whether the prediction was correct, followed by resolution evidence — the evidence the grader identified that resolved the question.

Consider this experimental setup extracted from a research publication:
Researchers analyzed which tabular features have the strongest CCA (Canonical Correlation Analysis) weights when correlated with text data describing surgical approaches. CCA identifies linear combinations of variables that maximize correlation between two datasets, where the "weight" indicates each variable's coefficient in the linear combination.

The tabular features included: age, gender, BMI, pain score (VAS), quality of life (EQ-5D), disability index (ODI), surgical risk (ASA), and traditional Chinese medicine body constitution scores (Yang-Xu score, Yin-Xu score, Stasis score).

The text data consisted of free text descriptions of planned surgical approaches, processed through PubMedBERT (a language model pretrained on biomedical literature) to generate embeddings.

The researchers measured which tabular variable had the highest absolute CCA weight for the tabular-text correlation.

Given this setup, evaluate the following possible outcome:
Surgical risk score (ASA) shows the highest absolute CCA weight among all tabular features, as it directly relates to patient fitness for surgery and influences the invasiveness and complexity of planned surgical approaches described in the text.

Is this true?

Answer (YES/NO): NO